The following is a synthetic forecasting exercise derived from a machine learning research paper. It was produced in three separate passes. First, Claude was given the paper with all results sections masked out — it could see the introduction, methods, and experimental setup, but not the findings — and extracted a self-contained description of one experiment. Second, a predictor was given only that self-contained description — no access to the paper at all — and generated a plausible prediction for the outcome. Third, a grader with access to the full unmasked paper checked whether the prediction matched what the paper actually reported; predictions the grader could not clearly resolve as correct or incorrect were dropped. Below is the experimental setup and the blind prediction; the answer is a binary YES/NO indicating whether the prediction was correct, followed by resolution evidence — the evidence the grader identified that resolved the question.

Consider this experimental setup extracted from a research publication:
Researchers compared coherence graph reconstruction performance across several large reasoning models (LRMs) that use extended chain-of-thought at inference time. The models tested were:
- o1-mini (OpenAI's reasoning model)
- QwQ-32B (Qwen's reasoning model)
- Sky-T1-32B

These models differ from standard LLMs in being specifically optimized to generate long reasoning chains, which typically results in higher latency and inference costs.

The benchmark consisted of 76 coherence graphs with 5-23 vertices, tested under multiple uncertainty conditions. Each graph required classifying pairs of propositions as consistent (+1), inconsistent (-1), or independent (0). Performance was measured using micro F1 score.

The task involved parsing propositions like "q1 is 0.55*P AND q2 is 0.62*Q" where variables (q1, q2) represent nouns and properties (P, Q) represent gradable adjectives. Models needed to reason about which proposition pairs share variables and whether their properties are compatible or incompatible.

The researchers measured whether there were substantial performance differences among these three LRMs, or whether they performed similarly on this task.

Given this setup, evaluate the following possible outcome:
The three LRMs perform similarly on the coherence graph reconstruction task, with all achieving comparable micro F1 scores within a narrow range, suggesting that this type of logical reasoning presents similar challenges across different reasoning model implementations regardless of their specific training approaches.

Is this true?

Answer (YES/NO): NO